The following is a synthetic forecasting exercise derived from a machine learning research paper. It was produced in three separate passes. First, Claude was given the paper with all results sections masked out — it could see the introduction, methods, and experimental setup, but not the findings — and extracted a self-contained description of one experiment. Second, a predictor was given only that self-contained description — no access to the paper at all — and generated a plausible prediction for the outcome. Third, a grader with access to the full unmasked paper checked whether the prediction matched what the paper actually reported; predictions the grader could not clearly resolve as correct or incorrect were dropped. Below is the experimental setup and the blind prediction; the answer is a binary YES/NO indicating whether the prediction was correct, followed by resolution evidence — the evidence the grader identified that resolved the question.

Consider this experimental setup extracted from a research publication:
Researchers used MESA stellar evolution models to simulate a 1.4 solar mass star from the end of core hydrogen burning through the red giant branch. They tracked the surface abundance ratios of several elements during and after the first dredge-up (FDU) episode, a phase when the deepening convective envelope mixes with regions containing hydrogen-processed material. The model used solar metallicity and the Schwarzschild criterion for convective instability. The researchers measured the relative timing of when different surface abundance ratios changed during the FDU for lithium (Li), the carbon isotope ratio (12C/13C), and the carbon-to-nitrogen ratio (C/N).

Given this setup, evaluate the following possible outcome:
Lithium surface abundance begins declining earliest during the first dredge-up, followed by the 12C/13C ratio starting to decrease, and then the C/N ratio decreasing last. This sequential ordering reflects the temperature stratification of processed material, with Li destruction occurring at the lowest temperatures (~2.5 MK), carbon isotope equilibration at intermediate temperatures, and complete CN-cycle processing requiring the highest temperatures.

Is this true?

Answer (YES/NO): NO